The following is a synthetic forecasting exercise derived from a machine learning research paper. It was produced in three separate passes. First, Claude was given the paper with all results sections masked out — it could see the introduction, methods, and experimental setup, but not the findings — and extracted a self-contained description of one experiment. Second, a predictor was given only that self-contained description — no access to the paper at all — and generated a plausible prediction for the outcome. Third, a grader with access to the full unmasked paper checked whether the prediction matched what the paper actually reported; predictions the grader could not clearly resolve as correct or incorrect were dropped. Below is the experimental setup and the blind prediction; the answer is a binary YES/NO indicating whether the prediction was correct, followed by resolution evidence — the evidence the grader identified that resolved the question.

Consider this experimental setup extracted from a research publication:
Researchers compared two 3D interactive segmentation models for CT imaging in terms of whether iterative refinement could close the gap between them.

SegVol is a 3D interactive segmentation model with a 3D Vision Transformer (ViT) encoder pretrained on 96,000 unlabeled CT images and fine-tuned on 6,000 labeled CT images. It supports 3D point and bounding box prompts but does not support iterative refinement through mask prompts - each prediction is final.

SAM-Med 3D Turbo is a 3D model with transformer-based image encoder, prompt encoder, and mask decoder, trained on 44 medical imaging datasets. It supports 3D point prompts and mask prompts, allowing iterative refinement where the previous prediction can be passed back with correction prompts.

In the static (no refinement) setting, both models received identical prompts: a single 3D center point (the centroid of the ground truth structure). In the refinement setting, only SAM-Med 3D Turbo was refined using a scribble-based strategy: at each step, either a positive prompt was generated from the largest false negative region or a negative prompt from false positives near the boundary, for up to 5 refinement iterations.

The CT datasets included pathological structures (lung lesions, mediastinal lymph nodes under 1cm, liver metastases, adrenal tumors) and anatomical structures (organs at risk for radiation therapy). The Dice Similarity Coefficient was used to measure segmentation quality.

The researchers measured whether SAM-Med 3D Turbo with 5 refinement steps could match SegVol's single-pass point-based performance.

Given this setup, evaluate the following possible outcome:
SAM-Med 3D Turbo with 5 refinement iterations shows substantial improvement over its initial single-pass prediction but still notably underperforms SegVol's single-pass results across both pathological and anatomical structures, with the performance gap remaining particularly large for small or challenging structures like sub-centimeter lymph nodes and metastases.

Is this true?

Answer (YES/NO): NO